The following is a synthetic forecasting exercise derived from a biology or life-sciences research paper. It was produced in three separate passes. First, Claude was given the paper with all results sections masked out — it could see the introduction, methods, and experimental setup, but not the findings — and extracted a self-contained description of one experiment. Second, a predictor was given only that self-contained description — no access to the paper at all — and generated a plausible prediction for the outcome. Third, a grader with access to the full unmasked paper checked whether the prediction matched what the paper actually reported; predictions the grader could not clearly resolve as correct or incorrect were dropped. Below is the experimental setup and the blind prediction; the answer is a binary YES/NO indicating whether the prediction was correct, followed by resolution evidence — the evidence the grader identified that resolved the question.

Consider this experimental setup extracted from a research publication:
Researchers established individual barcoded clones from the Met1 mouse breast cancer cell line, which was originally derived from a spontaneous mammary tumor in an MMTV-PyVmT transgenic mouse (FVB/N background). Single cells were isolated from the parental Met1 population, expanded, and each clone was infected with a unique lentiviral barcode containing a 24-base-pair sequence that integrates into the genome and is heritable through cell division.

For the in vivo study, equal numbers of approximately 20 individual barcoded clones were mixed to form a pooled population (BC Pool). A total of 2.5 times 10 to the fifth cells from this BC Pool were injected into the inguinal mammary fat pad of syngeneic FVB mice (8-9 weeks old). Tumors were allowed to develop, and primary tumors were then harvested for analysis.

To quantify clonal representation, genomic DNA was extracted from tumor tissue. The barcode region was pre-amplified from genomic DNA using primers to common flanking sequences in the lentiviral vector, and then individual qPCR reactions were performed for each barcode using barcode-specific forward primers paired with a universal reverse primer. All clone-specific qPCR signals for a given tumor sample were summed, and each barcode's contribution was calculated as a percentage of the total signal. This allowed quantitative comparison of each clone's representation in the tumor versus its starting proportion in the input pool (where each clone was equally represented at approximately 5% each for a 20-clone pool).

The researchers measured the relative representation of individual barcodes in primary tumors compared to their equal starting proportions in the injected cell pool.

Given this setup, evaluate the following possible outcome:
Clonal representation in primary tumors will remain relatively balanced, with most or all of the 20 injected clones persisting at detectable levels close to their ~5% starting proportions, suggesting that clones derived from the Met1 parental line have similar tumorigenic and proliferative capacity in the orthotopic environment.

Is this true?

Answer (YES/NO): NO